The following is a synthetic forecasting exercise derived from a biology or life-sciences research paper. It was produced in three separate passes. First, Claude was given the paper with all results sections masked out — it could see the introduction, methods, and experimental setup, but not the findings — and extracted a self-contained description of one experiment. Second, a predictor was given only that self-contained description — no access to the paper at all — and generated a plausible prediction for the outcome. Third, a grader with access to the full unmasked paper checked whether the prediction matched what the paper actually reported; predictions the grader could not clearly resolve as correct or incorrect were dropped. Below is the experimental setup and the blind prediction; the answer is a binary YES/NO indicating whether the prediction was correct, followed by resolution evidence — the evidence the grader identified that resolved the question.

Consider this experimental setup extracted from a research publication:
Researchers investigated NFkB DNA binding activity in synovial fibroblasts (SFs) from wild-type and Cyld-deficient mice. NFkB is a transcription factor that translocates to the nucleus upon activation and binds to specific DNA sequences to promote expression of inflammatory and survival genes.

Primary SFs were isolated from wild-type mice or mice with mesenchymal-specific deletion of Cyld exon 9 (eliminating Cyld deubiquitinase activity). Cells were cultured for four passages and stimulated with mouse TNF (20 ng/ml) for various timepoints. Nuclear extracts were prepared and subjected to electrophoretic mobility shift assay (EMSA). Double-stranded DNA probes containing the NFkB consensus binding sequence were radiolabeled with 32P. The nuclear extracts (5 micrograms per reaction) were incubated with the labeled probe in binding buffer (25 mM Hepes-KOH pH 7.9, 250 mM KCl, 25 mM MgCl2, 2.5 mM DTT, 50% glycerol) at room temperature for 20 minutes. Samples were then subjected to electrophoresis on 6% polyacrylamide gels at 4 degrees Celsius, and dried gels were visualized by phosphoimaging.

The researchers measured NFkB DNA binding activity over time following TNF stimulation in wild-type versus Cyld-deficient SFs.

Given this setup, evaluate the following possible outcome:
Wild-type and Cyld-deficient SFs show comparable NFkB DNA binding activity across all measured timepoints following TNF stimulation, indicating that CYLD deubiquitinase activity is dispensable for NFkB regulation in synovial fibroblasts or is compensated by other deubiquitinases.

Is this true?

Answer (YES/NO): NO